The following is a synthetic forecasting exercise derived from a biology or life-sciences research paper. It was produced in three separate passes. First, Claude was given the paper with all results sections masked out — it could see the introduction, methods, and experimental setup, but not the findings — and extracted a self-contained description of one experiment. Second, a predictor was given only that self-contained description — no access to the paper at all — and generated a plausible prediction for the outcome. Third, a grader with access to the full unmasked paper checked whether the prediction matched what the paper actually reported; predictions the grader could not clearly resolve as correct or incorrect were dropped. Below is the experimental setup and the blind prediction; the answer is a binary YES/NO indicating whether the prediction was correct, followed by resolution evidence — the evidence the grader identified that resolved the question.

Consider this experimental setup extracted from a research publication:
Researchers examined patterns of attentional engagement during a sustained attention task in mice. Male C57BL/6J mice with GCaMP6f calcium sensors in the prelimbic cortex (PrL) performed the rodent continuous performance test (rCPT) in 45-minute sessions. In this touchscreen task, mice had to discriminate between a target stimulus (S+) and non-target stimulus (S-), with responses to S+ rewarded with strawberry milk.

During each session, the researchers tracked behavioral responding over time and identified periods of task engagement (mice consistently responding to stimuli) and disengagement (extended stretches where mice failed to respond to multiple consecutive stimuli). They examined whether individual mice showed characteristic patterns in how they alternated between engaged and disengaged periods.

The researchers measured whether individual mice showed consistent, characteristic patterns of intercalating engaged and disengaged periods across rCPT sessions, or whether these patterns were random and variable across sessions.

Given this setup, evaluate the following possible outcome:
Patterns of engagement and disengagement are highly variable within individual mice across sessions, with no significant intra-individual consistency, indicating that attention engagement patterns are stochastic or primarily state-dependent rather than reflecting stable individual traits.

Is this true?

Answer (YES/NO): NO